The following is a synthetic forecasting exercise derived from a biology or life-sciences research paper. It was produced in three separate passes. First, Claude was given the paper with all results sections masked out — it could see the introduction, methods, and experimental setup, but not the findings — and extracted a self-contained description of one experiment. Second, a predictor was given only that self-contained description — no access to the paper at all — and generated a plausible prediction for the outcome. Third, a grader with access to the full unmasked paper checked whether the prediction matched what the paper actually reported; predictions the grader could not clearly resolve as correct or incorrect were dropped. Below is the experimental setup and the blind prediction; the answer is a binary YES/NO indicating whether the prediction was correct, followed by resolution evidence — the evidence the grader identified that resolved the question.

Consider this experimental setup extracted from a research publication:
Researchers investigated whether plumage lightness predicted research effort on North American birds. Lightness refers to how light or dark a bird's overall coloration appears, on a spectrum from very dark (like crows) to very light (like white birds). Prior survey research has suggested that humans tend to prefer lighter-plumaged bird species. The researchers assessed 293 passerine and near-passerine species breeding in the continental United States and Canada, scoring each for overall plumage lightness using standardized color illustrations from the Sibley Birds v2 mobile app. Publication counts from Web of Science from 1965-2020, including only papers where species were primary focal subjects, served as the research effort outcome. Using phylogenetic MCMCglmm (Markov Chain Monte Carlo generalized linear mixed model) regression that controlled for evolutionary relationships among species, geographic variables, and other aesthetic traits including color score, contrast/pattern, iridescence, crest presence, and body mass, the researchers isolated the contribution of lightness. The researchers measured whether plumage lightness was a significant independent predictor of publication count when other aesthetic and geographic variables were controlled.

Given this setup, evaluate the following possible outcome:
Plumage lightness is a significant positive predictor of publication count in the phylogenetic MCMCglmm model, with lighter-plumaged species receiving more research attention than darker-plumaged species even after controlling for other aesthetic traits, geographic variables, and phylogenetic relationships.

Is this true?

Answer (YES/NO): NO